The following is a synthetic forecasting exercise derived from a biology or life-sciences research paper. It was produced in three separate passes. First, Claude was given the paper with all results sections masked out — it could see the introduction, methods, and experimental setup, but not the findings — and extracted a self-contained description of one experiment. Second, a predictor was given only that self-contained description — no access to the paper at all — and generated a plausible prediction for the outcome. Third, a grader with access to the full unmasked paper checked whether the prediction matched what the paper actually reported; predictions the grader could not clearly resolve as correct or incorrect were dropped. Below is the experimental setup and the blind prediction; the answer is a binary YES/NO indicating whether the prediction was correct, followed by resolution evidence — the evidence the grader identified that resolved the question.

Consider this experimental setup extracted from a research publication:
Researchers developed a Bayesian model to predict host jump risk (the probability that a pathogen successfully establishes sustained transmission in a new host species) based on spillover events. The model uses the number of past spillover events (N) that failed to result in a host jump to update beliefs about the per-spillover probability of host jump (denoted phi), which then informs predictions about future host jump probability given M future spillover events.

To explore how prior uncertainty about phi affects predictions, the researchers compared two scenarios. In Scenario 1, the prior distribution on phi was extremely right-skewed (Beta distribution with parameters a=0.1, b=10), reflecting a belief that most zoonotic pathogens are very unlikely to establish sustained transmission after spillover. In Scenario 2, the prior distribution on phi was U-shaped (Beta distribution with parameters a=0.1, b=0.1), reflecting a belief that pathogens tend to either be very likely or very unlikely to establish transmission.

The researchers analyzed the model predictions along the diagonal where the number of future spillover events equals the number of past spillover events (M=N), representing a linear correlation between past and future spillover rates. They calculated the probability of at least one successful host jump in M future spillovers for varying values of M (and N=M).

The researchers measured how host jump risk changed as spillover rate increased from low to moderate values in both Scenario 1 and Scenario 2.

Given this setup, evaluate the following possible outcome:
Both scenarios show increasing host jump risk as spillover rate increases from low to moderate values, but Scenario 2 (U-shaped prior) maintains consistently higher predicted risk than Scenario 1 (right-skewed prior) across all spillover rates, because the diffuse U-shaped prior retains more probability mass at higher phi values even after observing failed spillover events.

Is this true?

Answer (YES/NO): NO